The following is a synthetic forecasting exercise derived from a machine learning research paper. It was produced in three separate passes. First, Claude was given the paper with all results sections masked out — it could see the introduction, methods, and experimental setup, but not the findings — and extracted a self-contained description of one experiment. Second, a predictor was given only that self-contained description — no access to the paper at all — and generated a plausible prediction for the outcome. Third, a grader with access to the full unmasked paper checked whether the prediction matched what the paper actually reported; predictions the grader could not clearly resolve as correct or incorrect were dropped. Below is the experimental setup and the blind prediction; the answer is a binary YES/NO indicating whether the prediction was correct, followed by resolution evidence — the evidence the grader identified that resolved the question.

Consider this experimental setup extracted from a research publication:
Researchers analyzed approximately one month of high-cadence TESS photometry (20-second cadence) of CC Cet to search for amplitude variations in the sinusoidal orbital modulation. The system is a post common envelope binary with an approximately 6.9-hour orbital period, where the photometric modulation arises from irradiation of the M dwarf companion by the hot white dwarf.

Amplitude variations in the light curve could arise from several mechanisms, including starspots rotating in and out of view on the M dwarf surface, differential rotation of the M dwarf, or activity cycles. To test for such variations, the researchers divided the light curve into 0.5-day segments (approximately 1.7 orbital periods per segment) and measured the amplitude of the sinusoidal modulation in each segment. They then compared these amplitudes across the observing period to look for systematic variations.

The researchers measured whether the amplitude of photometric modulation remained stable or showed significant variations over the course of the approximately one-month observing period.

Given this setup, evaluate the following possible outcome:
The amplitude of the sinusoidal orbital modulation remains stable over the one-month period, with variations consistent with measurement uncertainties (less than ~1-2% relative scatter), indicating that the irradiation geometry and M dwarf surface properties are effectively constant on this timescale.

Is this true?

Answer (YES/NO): YES